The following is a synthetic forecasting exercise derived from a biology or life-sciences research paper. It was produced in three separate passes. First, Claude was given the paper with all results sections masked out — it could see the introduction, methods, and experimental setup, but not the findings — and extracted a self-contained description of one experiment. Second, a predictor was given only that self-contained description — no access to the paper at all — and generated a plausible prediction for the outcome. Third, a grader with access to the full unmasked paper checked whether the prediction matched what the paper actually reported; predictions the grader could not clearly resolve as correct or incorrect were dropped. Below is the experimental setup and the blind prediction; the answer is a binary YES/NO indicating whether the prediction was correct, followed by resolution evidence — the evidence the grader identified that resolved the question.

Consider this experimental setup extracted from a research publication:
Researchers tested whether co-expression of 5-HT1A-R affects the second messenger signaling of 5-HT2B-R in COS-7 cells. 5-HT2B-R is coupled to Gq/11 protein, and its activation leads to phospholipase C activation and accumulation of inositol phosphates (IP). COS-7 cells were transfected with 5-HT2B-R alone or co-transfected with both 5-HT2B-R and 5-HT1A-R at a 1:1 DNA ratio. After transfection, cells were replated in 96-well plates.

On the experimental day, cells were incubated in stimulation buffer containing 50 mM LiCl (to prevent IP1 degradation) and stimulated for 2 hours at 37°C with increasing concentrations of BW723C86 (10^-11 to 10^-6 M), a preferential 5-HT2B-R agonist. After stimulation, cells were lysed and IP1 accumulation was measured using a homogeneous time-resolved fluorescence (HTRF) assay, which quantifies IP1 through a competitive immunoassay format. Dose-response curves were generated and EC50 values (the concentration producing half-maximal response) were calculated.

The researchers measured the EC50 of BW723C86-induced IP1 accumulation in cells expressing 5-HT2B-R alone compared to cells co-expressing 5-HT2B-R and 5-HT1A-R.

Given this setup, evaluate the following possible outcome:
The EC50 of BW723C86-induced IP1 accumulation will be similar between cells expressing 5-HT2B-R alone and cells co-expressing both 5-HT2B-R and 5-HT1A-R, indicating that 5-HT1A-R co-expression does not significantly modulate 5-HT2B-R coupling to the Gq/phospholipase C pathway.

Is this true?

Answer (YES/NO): YES